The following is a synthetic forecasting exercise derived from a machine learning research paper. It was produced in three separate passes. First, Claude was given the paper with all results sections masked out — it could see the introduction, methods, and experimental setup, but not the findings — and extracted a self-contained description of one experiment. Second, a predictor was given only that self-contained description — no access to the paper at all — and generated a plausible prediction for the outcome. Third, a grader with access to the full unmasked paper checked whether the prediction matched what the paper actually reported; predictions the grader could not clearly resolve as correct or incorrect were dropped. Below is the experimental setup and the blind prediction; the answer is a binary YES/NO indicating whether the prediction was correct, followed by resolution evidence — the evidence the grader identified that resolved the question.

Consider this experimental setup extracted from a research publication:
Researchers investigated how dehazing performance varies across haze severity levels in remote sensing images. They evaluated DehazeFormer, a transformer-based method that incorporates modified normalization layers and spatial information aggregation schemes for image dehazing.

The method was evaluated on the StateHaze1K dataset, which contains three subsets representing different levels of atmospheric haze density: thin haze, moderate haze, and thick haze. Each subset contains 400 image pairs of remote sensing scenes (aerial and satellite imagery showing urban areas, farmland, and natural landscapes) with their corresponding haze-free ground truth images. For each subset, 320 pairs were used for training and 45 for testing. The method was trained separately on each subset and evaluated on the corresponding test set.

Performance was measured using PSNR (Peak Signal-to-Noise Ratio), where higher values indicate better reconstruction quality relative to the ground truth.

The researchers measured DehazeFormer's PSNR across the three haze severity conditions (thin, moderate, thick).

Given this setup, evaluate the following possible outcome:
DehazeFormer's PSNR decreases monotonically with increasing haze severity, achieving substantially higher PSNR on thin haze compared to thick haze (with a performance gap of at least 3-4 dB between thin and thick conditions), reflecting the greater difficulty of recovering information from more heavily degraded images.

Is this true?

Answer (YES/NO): NO